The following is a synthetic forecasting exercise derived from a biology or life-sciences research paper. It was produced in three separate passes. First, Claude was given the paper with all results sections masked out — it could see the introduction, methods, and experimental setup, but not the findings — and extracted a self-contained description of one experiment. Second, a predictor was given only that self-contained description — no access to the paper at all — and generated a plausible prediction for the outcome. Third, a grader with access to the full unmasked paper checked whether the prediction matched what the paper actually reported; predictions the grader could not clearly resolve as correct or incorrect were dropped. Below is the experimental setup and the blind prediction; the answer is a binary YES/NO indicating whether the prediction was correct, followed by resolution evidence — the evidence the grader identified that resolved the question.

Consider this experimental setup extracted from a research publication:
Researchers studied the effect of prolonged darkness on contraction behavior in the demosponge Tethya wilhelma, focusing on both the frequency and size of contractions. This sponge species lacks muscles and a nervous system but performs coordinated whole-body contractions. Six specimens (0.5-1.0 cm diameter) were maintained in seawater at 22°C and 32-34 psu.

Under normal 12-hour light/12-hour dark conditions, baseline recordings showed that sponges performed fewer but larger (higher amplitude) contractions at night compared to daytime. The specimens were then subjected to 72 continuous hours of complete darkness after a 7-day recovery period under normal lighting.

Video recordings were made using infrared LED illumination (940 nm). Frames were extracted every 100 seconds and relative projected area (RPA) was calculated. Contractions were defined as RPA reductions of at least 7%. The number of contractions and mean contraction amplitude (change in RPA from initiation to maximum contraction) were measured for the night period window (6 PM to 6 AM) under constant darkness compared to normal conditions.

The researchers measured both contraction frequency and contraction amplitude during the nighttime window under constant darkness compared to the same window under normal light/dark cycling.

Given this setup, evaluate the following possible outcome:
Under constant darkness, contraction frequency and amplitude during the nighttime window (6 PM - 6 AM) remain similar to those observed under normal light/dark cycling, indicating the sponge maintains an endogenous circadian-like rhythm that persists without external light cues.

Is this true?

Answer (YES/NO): NO